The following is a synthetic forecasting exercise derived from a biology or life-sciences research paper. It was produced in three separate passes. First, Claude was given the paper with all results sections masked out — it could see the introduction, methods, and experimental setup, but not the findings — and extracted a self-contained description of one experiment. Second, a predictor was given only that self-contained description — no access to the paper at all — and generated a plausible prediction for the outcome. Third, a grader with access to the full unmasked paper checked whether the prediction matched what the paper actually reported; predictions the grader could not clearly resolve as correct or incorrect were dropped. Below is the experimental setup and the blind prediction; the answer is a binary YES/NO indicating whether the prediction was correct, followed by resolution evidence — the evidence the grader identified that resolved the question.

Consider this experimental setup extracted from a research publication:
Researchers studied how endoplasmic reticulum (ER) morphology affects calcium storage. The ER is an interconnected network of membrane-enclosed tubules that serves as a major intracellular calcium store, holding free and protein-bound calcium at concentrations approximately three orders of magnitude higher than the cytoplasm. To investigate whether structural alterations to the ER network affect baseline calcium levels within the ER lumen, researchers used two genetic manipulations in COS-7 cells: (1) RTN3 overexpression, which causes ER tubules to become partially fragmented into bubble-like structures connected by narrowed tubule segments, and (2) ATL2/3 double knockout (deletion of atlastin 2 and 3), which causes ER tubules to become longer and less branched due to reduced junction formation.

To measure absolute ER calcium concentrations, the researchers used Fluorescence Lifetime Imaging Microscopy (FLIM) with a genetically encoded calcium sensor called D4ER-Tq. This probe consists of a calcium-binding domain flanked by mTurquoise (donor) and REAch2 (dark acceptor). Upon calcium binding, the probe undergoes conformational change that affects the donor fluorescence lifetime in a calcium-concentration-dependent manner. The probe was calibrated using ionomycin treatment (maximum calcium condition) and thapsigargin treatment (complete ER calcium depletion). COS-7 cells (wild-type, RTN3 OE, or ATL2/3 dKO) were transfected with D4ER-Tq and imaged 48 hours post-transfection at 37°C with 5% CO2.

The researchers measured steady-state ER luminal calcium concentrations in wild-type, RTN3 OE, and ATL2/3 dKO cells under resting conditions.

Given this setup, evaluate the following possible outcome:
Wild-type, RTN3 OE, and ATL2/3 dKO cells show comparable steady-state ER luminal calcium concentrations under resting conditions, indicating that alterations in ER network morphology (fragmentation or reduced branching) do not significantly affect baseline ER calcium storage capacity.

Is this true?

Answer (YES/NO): YES